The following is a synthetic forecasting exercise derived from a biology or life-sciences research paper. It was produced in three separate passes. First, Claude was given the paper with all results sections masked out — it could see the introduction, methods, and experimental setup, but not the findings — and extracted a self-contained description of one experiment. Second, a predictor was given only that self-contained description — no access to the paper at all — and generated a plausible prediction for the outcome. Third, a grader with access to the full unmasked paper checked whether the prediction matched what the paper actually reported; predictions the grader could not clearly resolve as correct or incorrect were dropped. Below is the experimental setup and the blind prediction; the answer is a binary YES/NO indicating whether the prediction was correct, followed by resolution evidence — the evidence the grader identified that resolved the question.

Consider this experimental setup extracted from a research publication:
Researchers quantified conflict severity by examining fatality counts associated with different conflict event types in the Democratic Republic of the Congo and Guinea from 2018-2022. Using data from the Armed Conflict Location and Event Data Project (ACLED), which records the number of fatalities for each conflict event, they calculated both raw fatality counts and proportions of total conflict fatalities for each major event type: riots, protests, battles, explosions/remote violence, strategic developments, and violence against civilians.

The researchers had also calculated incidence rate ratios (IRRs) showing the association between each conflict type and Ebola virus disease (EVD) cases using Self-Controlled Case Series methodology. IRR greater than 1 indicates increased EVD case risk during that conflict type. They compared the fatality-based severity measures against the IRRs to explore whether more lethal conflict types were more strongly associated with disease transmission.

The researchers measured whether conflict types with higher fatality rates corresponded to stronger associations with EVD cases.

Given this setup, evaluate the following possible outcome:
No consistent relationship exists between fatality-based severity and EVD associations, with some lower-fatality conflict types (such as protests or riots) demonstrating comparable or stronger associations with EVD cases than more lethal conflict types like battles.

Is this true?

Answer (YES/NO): YES